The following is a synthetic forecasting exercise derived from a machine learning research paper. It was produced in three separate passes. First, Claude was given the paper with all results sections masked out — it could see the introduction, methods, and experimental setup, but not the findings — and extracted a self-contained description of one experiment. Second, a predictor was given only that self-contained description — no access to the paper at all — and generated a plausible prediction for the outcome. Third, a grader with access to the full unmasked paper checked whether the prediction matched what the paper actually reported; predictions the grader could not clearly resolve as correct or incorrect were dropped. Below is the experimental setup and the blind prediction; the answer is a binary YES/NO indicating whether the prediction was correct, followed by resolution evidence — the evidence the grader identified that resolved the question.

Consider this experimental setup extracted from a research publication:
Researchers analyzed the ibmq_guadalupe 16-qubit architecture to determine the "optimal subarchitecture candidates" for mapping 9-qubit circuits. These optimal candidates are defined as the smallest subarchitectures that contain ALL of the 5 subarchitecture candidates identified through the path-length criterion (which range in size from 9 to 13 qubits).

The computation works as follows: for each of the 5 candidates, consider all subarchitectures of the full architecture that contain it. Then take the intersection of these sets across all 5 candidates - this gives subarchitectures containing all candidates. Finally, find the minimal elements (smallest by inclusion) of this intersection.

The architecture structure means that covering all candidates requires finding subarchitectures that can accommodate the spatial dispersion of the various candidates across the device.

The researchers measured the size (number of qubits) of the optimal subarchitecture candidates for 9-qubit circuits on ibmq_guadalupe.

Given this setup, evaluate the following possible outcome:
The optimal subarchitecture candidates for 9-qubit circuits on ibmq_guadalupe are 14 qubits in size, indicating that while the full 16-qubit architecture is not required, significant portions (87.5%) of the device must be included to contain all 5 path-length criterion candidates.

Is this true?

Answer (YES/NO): NO